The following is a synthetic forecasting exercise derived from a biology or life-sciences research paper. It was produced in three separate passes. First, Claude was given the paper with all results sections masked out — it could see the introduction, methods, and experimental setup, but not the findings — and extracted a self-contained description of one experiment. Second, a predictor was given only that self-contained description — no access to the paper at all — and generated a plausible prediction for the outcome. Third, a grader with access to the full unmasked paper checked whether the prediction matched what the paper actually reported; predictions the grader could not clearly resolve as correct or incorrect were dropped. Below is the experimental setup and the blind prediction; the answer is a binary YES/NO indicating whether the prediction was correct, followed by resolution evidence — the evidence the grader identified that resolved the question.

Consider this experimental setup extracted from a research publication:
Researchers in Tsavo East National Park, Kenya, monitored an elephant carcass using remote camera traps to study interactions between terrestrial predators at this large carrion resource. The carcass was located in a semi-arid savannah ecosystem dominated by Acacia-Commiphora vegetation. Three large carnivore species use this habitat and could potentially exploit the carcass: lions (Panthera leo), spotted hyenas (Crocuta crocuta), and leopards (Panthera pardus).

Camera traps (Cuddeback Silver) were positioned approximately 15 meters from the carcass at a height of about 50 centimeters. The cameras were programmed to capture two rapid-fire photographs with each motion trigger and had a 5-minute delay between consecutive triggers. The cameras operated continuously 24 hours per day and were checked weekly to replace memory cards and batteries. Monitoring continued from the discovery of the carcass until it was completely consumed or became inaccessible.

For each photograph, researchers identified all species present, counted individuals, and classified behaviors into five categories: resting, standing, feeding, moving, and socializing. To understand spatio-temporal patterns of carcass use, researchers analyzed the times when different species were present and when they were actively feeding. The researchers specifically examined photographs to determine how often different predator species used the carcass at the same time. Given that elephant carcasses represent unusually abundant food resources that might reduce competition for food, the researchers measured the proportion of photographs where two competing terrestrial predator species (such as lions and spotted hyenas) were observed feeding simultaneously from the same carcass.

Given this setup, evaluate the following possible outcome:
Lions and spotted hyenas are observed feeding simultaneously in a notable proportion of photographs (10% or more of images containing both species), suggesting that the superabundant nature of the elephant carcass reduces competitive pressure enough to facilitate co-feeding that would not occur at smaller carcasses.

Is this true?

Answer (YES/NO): NO